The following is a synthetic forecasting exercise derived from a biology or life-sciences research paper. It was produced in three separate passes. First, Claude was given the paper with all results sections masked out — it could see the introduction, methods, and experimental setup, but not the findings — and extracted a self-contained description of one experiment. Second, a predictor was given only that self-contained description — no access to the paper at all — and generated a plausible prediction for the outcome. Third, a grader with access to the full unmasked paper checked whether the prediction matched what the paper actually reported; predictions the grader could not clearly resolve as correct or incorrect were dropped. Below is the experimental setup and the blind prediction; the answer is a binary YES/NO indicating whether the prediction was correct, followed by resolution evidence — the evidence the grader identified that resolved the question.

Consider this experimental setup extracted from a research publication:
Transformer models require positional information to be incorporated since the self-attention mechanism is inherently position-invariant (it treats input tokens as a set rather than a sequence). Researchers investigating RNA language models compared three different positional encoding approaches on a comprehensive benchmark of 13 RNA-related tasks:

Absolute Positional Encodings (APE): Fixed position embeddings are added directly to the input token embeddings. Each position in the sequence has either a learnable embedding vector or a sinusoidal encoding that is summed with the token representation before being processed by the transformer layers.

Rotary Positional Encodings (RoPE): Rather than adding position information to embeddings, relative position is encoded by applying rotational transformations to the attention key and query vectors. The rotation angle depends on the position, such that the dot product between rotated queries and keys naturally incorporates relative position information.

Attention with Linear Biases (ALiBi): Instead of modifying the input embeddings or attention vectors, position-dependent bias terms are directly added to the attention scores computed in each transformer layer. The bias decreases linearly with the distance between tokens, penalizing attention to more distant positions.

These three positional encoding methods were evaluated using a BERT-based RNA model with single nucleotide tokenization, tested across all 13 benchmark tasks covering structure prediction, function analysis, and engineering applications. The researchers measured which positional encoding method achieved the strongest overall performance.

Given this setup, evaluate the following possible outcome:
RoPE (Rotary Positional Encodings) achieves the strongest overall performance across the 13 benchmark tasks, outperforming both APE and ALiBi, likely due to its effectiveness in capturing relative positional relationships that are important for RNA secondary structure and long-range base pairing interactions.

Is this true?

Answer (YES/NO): NO